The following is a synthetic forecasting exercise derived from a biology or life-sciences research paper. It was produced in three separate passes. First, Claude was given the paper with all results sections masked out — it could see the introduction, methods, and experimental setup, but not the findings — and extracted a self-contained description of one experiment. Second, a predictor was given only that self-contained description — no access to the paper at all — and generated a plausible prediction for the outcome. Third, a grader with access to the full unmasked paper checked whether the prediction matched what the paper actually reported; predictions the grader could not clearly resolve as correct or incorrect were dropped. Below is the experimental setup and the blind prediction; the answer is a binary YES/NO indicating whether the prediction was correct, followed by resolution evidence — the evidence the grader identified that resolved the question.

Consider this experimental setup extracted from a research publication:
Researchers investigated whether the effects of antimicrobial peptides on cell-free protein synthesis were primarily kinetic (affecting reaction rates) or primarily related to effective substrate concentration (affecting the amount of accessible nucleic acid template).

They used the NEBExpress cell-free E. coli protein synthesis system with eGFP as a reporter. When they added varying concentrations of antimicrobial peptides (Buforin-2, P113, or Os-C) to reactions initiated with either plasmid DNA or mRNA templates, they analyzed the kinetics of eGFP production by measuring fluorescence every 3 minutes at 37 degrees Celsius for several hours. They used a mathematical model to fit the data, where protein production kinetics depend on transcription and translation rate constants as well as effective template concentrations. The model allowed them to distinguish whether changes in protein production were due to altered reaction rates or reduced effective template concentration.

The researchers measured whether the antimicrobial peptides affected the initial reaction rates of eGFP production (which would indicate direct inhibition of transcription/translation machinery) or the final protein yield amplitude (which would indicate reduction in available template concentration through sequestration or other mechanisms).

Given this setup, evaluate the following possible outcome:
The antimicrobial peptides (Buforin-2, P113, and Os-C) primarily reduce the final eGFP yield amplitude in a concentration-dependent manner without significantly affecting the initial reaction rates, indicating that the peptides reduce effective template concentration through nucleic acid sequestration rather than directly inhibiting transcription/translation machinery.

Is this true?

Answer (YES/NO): YES